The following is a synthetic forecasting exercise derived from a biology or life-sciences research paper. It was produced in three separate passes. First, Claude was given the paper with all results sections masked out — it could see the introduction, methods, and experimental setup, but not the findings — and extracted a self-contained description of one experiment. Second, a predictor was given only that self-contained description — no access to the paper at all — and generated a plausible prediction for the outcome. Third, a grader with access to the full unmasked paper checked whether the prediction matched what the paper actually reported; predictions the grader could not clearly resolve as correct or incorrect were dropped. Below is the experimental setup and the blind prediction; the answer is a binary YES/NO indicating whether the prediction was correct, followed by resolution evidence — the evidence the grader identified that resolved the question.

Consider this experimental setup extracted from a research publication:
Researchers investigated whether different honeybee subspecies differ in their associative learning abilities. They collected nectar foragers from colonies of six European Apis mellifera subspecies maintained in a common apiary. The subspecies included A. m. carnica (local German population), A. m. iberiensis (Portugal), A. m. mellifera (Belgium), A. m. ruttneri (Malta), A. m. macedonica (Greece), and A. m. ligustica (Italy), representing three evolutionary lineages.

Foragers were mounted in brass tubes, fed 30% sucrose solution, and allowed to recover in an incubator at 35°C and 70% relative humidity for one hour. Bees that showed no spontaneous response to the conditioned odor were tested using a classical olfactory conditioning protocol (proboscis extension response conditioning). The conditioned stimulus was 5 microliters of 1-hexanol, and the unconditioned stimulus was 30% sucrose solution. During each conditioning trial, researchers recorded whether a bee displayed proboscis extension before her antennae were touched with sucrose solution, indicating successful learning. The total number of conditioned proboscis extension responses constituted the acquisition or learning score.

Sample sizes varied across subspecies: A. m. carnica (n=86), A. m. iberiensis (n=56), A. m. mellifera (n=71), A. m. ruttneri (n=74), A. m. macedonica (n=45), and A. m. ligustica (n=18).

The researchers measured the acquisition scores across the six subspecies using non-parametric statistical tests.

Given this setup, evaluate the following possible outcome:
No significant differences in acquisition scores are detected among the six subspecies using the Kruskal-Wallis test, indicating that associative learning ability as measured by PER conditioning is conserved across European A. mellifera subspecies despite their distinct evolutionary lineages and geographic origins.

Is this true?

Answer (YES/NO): NO